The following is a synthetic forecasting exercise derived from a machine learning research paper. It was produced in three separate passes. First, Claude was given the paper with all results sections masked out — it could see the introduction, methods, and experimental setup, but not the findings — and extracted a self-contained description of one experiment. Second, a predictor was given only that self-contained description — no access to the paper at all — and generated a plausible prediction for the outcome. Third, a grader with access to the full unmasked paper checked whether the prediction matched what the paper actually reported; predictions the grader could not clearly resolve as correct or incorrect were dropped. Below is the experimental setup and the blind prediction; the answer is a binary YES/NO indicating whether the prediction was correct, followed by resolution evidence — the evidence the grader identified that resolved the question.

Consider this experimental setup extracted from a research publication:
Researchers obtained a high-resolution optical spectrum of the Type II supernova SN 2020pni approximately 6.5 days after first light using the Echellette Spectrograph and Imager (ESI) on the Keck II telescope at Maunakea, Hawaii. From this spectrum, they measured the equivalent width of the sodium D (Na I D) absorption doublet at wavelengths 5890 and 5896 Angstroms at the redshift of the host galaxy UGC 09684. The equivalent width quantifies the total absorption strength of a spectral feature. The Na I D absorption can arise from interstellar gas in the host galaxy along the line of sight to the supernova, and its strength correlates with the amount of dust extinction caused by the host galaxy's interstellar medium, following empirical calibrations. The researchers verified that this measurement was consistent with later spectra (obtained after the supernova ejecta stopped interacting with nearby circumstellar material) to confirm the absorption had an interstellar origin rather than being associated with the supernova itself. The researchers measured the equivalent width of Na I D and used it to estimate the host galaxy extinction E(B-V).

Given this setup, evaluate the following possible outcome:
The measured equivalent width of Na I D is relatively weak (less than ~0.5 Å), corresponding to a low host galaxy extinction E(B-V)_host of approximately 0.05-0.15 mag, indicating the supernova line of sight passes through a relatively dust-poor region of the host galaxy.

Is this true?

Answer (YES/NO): NO